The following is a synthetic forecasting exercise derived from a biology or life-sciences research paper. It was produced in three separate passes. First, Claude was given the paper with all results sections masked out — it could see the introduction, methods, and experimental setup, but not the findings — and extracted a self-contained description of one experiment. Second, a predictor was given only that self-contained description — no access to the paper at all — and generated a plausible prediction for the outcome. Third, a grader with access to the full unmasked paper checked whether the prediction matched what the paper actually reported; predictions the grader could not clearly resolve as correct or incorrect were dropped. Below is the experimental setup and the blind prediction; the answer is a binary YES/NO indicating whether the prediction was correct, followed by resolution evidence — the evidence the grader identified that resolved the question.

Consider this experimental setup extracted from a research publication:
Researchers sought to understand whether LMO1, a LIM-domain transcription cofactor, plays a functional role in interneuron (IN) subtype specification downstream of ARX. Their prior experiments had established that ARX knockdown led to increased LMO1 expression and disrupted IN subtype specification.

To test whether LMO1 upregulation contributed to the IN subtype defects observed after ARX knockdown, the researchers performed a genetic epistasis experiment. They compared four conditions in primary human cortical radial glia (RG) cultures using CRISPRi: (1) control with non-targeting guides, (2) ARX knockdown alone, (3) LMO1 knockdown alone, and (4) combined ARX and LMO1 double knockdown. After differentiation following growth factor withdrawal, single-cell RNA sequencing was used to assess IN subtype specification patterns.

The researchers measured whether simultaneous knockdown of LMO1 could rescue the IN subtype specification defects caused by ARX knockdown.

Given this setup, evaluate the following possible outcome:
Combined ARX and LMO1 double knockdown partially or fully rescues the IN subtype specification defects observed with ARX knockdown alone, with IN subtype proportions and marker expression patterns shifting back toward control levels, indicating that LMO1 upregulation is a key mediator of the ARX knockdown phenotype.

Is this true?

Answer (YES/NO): YES